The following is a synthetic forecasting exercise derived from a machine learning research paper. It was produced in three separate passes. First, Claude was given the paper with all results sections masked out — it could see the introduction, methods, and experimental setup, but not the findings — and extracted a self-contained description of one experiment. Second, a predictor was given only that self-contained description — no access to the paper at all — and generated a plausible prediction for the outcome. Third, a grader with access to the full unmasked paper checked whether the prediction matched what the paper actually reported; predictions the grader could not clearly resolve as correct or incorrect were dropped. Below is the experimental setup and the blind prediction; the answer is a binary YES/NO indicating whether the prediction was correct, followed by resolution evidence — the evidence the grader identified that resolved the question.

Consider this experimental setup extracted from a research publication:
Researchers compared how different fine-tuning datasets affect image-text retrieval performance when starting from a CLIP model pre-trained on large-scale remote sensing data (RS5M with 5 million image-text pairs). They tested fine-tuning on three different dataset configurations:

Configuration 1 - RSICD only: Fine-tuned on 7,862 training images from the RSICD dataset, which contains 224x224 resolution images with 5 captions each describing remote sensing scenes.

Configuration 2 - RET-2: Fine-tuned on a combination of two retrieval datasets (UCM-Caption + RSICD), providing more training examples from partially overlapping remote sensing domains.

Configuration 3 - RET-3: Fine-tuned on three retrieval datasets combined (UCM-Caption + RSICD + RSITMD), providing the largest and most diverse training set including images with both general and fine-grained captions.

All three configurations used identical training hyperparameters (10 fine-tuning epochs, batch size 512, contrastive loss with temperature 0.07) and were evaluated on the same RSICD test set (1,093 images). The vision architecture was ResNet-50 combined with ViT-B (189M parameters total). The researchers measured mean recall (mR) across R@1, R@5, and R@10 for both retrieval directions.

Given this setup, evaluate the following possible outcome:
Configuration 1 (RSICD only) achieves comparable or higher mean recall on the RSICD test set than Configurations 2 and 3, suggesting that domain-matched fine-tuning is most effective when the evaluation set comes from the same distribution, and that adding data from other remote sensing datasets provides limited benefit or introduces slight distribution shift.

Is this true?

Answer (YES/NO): NO